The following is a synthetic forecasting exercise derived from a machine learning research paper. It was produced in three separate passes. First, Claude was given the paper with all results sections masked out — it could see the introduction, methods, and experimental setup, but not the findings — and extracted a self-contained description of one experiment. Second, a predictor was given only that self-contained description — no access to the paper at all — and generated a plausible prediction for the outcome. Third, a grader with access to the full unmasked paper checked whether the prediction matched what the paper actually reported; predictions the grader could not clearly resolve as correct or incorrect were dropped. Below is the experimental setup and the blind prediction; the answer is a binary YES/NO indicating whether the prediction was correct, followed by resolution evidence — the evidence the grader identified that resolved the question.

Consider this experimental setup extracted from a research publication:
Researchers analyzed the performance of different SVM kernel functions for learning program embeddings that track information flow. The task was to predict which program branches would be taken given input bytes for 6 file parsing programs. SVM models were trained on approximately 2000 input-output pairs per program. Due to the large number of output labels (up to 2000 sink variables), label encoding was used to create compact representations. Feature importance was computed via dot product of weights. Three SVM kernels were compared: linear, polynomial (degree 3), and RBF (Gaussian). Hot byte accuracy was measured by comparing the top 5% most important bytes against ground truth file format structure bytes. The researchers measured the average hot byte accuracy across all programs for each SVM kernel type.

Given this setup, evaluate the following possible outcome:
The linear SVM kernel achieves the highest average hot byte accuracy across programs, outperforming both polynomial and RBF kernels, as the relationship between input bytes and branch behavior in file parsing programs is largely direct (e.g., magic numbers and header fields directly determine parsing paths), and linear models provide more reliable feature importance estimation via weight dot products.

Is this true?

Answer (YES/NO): NO